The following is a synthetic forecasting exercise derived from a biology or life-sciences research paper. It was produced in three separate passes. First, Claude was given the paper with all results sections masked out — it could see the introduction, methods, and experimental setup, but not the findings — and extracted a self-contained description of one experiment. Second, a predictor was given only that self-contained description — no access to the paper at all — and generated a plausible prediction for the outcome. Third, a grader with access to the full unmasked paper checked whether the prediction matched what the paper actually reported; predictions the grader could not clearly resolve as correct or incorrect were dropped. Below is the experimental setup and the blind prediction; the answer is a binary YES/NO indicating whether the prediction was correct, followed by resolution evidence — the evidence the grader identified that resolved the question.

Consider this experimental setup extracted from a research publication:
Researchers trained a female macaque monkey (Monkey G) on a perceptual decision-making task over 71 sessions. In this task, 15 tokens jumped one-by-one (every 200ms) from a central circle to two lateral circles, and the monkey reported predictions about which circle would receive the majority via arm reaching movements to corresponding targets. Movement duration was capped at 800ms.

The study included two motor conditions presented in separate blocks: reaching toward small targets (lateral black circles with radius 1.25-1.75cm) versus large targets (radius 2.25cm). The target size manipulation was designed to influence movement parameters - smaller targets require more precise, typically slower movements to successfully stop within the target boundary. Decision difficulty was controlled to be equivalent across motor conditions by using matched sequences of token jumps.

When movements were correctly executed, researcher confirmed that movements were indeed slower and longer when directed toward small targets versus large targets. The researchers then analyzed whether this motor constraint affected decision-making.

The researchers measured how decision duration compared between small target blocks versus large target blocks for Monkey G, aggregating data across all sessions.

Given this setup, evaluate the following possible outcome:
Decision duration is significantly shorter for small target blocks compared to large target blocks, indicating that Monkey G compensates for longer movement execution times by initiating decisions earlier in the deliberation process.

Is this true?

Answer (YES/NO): NO